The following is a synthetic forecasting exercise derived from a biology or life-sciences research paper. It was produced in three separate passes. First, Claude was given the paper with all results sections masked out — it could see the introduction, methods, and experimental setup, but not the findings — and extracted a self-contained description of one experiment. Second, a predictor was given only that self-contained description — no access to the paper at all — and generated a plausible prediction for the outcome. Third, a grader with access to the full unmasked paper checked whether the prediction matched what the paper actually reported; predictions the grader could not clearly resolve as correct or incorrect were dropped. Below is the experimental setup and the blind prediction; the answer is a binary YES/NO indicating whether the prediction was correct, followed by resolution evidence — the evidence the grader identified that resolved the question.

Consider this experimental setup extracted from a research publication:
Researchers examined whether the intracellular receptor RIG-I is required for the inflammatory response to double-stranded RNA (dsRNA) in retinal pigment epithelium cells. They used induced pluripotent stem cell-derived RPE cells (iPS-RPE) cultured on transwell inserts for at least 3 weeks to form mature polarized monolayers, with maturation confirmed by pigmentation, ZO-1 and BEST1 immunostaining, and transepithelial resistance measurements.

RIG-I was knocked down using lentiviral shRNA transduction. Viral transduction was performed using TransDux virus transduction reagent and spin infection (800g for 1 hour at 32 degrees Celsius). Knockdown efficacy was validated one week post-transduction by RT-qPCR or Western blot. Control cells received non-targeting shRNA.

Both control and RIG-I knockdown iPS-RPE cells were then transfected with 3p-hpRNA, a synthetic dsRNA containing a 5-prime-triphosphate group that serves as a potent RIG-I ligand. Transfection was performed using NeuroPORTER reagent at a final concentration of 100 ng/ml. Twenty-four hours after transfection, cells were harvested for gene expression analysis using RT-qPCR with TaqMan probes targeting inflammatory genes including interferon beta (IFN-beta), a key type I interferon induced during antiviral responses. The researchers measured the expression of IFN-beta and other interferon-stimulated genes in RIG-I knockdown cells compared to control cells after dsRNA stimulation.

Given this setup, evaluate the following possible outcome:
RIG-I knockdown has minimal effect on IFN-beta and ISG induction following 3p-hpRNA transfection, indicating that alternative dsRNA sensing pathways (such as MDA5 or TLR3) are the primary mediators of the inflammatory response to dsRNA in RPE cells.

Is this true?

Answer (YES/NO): NO